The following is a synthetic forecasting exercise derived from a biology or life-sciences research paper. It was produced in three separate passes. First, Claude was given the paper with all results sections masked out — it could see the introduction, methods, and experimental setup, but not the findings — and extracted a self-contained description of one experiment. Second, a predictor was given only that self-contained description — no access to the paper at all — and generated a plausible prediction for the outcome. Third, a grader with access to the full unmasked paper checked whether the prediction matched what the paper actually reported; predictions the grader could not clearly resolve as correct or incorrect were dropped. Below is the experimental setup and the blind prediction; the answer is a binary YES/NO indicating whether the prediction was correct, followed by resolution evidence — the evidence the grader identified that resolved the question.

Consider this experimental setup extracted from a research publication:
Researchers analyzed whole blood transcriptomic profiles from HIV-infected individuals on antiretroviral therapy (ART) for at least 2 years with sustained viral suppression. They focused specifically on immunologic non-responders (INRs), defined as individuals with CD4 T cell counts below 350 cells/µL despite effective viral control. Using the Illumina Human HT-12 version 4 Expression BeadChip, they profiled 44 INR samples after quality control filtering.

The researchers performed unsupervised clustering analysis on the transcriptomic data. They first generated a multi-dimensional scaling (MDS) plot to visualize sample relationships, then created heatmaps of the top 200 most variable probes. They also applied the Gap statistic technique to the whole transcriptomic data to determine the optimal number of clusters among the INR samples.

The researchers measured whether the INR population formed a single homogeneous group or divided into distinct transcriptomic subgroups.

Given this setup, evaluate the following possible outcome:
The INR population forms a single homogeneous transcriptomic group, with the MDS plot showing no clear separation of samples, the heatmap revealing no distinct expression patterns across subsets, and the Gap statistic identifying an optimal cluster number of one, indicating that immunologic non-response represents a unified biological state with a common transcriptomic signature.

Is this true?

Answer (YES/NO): NO